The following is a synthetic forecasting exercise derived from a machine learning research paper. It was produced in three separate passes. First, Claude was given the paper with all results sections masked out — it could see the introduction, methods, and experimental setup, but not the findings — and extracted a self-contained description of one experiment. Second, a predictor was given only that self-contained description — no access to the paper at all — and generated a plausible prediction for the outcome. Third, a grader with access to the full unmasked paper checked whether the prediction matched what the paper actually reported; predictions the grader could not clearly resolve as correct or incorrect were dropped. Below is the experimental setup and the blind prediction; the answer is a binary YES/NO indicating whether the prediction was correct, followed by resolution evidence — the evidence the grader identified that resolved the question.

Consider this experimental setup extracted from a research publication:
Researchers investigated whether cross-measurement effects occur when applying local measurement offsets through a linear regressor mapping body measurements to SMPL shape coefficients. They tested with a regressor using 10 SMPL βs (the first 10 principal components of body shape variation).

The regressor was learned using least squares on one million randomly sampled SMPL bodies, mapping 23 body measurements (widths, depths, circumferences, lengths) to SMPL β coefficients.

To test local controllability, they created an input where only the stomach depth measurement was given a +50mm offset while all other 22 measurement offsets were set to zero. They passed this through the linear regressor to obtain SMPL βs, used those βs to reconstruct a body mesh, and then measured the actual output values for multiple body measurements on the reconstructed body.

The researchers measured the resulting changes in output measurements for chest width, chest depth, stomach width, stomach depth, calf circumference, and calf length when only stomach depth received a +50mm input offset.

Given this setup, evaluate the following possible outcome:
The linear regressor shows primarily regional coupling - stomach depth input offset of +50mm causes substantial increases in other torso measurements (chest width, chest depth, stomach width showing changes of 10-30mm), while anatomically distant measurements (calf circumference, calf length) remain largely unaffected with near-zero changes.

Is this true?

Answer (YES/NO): NO